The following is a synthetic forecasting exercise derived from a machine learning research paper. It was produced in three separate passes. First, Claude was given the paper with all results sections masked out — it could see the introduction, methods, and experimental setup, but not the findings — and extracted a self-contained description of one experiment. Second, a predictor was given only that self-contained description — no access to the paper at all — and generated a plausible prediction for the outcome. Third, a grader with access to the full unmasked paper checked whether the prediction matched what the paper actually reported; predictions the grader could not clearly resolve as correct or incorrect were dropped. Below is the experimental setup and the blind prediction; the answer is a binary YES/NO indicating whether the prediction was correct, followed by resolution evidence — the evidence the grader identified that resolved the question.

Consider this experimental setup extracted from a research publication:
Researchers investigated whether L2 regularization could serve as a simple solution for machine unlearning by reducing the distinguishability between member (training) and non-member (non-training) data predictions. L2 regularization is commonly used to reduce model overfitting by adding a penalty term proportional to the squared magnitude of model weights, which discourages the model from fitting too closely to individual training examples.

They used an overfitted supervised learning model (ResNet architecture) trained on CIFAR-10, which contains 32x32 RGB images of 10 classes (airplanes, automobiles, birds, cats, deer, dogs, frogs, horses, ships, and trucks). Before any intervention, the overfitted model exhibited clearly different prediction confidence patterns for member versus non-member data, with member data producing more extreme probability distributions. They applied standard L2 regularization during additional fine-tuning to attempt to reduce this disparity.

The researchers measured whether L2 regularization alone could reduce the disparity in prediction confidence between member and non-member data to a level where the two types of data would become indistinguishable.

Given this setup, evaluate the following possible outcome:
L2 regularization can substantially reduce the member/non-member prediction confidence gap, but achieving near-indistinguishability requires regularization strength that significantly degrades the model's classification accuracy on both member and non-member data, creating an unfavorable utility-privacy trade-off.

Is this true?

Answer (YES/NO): NO